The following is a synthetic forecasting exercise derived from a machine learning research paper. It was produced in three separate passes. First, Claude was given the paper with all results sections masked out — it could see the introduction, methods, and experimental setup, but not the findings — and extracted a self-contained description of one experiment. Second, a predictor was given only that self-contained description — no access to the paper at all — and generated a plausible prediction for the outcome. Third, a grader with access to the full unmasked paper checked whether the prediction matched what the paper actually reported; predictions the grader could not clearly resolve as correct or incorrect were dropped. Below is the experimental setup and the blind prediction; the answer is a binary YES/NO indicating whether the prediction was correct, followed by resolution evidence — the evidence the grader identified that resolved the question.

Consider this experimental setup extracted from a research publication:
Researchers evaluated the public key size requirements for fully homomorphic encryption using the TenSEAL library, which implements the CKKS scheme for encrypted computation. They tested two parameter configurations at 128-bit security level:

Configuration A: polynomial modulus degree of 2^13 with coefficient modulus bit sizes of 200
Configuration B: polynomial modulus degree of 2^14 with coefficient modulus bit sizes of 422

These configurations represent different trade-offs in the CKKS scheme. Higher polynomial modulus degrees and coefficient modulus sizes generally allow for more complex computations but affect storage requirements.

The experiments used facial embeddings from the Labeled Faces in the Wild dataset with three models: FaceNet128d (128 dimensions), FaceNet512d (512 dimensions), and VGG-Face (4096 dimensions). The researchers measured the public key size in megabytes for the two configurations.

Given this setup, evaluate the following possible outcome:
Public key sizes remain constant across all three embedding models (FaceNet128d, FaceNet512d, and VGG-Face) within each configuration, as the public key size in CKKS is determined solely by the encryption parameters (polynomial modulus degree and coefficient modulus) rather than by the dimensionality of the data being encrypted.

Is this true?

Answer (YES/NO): YES